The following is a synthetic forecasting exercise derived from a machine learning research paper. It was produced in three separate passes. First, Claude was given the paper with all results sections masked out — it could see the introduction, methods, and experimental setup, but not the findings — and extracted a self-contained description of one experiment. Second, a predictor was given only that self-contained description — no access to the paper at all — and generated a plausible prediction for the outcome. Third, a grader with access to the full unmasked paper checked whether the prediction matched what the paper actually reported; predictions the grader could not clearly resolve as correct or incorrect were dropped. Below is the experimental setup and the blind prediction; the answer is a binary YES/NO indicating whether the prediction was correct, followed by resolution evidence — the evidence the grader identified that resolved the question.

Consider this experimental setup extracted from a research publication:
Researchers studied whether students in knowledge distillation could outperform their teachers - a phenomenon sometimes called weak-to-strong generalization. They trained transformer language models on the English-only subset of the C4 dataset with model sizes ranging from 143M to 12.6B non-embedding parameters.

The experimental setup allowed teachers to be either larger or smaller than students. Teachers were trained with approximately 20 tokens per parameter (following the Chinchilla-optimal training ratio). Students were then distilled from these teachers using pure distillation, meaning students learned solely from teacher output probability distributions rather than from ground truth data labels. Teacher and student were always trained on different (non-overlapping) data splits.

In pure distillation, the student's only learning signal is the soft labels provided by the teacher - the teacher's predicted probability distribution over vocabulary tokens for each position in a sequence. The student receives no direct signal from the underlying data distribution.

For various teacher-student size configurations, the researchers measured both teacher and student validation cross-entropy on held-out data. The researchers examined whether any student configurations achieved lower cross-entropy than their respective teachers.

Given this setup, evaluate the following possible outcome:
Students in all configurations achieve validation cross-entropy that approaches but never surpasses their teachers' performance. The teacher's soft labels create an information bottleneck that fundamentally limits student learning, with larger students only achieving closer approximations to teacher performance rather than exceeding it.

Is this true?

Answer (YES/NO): NO